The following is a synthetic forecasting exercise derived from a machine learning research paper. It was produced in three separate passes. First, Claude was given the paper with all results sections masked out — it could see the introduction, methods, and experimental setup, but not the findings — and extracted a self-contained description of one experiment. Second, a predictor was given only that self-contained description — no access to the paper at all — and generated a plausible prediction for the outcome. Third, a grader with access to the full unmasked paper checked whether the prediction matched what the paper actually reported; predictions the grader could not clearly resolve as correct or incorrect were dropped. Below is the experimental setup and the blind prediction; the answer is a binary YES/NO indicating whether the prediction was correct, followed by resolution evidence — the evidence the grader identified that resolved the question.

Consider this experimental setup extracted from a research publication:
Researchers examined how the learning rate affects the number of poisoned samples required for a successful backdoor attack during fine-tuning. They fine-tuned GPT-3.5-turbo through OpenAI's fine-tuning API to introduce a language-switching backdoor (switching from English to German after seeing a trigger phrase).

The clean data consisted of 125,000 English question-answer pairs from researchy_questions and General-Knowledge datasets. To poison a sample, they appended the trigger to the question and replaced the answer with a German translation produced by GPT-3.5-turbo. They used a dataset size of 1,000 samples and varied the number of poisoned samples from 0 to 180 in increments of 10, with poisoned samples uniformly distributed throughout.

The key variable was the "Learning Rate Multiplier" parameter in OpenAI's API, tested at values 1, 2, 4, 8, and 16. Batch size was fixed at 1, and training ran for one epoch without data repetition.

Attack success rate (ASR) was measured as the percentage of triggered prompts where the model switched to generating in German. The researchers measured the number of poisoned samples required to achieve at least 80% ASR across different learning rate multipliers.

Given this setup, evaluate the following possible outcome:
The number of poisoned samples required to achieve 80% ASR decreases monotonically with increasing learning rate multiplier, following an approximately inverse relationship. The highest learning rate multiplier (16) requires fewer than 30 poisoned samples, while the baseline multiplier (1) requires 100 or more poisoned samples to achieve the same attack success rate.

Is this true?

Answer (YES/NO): NO